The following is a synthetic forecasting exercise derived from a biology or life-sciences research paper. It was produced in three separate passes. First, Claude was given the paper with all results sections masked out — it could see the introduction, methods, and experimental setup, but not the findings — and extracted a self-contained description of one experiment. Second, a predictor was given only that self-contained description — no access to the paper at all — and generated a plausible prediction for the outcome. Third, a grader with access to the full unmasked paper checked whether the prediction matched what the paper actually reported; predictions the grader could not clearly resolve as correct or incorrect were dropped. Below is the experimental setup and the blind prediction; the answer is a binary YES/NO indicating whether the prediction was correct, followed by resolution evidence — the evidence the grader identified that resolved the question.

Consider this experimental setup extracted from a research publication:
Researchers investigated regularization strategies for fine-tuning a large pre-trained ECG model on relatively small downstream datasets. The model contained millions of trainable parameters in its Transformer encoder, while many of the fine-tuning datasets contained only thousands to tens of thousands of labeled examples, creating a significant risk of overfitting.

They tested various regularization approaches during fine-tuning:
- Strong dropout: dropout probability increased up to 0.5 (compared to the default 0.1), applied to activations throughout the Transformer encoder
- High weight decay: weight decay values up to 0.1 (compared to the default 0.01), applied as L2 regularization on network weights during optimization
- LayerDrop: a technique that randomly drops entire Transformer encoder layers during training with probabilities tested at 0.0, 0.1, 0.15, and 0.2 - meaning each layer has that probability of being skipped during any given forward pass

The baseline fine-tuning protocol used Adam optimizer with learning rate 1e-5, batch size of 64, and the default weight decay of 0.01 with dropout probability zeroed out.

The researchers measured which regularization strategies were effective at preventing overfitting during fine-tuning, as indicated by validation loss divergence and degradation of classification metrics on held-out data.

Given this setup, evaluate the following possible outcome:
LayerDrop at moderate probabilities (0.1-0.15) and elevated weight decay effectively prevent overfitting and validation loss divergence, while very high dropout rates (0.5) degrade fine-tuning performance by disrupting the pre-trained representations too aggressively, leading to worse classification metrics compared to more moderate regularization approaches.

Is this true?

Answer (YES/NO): NO